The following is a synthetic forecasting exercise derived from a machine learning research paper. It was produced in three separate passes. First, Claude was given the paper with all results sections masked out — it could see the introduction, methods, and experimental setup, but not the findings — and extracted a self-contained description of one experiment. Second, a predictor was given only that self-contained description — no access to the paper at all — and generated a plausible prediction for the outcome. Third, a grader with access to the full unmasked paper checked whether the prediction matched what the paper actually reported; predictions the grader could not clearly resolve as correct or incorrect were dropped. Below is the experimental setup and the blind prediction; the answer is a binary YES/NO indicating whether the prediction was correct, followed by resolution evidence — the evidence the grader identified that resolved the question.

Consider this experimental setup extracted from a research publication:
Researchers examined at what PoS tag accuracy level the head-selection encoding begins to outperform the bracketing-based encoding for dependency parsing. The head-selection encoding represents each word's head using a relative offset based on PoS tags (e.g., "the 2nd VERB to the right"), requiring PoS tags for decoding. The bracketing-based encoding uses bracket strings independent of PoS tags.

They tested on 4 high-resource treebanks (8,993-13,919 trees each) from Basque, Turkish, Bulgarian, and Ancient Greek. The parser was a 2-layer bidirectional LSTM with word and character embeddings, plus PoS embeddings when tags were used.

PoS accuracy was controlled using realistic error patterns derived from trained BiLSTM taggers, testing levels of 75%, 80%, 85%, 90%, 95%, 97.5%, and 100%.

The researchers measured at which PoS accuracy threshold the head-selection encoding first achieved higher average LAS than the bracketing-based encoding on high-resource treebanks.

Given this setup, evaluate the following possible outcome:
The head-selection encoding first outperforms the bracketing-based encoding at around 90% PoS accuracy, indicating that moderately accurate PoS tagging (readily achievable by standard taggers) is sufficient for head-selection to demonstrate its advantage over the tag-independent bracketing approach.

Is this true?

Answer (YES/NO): YES